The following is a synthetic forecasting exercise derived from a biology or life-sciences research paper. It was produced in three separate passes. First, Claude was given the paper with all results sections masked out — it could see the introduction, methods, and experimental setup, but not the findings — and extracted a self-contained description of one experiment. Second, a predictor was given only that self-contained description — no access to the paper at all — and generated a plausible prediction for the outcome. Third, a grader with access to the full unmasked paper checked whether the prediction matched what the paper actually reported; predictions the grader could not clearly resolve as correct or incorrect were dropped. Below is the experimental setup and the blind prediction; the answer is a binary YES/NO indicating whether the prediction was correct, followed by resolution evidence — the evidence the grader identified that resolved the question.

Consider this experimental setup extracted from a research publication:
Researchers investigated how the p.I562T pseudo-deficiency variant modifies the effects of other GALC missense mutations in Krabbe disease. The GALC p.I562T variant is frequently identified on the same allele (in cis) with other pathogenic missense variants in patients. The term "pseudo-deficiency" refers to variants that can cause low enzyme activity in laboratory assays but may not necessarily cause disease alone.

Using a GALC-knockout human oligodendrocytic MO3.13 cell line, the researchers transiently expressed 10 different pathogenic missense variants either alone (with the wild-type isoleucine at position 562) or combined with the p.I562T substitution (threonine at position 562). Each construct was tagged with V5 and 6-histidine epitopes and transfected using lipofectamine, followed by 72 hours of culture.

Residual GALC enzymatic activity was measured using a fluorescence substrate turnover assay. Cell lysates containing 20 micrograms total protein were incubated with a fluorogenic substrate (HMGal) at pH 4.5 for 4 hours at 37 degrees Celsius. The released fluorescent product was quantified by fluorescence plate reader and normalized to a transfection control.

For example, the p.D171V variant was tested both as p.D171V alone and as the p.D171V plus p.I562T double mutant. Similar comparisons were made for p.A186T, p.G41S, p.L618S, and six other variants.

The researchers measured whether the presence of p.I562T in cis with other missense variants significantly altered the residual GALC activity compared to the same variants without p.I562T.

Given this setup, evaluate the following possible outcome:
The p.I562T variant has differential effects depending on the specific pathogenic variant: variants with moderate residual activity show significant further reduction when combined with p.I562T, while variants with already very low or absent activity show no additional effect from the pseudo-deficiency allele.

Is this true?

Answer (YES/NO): YES